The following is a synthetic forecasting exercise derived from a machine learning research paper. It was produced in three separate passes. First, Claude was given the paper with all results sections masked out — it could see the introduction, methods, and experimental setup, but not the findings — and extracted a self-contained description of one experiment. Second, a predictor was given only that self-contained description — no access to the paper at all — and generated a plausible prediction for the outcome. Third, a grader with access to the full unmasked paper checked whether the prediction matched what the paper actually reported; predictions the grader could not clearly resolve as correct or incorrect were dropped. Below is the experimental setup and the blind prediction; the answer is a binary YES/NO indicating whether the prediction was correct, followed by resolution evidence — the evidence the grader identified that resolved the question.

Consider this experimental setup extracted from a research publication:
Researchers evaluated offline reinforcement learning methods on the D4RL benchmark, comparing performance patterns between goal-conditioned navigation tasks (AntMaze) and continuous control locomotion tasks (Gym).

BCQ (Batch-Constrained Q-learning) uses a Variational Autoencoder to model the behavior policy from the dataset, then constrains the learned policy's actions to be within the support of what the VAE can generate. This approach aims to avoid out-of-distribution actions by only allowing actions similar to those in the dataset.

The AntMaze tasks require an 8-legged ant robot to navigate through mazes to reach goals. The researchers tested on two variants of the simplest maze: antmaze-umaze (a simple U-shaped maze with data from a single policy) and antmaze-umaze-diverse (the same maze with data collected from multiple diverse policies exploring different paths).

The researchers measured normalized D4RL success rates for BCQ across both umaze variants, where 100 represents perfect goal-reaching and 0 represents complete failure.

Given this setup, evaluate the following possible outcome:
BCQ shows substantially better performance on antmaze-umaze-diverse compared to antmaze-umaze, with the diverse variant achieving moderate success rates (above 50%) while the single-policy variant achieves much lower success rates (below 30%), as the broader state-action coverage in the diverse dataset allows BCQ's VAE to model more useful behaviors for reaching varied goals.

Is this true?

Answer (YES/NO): YES